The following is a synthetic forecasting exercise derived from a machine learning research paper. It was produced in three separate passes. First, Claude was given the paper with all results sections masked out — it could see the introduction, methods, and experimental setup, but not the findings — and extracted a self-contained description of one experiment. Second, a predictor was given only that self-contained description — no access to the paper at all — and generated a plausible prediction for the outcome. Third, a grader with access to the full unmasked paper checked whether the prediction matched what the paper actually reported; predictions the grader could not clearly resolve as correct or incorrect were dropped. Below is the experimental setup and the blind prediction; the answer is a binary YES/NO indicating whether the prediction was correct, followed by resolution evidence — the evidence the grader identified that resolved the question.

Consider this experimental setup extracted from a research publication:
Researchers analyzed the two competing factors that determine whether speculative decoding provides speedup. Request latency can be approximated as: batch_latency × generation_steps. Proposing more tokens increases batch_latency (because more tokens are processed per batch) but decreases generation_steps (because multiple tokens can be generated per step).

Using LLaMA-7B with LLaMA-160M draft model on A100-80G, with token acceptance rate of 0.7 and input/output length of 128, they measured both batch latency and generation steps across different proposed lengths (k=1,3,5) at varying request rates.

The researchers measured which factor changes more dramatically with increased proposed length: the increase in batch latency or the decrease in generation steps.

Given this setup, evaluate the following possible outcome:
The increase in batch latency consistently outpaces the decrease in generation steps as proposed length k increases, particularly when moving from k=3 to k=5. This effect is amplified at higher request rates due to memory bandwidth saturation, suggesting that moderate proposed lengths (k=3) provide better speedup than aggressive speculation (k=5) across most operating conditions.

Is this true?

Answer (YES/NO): NO